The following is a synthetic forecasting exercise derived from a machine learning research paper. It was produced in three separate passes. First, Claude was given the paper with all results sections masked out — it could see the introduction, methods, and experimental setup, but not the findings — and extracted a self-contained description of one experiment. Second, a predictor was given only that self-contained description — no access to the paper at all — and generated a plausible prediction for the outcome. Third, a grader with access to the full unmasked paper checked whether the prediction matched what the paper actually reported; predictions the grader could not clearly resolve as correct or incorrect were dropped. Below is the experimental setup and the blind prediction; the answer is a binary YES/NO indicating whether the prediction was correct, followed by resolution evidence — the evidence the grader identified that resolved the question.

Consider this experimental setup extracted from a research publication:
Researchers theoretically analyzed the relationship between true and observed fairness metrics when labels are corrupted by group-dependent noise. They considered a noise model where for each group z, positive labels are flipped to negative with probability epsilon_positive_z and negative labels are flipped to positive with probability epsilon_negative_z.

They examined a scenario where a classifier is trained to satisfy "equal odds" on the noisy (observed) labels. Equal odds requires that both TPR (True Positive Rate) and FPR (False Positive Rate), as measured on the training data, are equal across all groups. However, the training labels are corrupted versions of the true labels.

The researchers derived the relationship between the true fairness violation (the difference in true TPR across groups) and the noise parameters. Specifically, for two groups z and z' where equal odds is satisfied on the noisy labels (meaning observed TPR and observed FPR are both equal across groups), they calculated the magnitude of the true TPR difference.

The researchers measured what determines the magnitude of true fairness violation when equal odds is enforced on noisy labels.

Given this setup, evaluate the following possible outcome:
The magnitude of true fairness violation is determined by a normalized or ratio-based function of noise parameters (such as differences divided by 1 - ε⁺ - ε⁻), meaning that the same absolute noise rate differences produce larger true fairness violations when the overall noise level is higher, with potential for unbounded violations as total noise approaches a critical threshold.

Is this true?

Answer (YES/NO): NO